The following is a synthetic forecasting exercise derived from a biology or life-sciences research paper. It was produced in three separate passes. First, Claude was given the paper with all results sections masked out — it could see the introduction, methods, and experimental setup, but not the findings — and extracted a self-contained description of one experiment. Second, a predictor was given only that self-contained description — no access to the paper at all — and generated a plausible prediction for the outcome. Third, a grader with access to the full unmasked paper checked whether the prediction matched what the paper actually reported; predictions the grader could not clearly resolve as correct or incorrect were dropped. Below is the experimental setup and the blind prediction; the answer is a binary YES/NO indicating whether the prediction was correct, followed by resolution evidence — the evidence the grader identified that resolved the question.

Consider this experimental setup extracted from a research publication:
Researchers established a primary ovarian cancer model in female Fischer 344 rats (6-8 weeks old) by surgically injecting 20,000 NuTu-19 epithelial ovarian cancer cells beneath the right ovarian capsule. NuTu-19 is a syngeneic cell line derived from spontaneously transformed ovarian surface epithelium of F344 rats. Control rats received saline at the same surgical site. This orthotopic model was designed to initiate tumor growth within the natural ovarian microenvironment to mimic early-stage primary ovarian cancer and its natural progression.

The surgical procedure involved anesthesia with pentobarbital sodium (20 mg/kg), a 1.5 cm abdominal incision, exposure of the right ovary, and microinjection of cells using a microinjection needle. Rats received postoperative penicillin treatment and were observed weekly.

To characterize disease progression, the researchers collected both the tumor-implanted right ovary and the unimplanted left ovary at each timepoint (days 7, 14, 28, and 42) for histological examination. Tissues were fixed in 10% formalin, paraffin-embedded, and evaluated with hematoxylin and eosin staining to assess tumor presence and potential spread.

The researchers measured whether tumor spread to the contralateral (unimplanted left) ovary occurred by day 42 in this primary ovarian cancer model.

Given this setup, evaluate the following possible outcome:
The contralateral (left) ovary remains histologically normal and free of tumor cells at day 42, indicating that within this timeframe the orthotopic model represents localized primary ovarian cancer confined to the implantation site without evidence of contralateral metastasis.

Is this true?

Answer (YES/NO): NO